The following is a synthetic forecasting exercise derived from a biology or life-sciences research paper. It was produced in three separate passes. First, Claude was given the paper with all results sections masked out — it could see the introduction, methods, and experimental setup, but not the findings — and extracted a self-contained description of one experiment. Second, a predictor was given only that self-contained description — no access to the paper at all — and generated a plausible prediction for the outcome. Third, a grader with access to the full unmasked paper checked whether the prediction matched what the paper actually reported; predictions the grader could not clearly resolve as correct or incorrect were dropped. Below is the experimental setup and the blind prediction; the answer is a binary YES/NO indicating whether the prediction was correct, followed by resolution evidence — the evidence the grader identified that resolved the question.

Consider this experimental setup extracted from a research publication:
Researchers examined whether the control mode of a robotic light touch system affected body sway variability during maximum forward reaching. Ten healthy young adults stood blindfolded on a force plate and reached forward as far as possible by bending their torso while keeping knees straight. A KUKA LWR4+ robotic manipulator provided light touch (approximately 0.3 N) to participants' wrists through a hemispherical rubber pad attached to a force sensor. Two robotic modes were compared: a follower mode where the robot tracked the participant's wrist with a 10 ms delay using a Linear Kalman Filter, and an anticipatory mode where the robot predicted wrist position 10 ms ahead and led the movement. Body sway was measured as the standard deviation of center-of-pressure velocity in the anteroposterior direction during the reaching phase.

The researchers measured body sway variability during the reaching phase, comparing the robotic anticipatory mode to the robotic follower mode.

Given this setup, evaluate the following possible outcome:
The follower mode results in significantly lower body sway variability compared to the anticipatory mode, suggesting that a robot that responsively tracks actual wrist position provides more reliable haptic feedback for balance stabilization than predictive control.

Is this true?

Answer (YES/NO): NO